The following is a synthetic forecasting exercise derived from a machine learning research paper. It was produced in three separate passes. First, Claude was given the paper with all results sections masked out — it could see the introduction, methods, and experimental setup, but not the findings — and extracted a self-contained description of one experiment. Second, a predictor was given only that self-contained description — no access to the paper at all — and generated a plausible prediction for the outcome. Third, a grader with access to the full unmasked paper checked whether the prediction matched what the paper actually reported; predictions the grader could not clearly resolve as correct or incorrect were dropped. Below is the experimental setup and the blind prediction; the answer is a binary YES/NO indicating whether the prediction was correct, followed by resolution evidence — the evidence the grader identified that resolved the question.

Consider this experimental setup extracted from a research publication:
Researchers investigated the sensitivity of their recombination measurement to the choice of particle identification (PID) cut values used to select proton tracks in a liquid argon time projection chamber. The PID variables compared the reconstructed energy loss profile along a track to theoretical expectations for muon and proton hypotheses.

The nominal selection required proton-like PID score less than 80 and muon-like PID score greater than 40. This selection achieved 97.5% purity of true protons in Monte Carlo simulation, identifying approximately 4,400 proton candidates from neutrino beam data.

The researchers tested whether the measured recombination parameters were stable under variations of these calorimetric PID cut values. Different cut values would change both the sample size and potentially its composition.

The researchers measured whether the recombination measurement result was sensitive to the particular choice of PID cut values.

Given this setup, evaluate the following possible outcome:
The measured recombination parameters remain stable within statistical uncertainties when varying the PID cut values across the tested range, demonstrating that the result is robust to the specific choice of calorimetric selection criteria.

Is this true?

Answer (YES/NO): YES